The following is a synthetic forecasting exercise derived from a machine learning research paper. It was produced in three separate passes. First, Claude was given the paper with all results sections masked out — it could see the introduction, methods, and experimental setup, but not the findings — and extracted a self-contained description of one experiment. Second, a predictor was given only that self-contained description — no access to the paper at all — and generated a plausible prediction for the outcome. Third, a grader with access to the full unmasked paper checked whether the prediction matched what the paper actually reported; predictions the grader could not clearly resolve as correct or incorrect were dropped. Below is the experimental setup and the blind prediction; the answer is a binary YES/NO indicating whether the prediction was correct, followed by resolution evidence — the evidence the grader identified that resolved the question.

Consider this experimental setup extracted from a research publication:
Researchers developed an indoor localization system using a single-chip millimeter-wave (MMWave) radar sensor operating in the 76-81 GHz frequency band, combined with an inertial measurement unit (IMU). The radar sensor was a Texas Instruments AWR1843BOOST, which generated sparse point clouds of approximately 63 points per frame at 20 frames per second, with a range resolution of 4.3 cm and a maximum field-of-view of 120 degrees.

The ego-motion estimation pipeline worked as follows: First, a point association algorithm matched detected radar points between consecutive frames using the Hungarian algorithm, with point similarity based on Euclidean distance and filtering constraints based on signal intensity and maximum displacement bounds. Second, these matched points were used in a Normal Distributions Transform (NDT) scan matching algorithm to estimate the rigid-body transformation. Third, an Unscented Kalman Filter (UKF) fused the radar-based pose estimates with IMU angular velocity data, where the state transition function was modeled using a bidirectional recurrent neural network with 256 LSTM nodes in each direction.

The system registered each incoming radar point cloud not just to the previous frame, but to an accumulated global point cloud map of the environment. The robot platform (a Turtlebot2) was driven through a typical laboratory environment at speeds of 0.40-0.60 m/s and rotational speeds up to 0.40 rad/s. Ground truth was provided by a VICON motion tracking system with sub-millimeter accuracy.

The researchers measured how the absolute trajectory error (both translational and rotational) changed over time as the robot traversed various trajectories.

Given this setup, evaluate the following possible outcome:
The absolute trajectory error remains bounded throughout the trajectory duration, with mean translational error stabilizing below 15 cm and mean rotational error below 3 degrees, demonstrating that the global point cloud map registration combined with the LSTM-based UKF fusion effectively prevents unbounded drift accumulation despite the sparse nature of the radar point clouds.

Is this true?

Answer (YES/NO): YES